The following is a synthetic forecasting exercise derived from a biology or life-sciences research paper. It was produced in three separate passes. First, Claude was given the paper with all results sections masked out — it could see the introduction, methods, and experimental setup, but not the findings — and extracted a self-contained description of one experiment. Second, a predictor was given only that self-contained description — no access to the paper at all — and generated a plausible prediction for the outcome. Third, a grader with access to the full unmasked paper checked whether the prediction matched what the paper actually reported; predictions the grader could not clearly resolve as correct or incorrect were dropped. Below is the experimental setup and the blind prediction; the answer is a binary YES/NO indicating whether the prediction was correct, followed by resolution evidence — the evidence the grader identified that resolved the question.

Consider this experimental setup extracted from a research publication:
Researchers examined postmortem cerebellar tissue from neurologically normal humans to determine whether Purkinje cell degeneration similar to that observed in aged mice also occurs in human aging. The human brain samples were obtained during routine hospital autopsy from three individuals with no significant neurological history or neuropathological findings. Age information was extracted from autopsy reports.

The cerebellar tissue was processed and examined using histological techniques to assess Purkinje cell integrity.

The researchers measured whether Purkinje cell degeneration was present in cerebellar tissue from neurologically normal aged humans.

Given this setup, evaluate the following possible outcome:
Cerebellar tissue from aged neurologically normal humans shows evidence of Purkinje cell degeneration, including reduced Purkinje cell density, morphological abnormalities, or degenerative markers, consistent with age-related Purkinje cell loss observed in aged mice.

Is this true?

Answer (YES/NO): YES